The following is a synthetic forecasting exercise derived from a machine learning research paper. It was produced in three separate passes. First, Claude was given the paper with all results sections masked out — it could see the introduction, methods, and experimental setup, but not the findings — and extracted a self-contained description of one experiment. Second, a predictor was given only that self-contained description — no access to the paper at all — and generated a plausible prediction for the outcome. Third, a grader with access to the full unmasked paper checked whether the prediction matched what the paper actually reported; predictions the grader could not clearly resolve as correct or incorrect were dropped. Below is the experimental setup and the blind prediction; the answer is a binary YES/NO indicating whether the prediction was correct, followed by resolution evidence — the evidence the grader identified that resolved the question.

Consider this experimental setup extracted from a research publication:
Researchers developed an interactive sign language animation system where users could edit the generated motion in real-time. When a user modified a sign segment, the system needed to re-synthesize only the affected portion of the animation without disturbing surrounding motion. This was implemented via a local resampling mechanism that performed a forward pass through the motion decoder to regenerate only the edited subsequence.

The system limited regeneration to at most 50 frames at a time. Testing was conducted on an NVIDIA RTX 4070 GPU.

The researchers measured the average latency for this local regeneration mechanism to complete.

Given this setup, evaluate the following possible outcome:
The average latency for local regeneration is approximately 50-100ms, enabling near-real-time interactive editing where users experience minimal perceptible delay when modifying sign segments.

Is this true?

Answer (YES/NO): YES